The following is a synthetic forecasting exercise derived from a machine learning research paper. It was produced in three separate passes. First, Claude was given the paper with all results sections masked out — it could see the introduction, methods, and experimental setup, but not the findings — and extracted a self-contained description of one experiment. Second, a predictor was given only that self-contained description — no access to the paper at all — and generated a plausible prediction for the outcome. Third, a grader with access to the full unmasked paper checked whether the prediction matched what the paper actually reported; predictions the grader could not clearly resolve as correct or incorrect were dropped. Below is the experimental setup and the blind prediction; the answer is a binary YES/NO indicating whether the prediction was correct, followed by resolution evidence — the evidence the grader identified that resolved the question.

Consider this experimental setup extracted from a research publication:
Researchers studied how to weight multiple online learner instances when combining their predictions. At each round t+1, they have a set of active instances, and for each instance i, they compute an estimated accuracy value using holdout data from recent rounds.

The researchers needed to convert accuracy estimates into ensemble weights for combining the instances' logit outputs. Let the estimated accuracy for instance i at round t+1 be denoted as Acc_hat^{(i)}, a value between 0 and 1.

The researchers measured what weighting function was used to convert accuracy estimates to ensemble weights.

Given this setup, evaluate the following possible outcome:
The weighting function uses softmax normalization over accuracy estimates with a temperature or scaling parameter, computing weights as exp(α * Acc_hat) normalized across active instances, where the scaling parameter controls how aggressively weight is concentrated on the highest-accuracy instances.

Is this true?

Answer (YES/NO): NO